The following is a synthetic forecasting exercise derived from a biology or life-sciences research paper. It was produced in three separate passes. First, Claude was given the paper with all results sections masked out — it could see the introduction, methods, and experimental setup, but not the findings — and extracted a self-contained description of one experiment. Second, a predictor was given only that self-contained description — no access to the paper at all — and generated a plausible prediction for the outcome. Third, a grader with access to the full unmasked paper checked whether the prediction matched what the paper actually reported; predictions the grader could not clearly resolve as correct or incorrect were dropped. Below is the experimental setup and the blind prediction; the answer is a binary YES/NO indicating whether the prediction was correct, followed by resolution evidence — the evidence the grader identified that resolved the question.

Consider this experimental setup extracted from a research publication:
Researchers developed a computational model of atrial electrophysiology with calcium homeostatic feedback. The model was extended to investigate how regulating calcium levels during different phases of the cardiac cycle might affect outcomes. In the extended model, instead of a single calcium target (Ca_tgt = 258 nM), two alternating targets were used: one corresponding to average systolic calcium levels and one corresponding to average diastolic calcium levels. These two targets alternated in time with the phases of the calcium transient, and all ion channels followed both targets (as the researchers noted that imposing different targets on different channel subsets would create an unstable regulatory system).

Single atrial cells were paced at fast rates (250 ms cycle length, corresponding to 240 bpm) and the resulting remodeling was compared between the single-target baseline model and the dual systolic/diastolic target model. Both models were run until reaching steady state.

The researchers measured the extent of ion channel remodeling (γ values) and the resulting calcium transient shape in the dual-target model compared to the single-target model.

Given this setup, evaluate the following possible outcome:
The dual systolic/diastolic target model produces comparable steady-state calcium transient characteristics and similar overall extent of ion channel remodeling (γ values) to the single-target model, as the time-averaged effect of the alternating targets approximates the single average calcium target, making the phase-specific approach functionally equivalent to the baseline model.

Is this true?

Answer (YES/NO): NO